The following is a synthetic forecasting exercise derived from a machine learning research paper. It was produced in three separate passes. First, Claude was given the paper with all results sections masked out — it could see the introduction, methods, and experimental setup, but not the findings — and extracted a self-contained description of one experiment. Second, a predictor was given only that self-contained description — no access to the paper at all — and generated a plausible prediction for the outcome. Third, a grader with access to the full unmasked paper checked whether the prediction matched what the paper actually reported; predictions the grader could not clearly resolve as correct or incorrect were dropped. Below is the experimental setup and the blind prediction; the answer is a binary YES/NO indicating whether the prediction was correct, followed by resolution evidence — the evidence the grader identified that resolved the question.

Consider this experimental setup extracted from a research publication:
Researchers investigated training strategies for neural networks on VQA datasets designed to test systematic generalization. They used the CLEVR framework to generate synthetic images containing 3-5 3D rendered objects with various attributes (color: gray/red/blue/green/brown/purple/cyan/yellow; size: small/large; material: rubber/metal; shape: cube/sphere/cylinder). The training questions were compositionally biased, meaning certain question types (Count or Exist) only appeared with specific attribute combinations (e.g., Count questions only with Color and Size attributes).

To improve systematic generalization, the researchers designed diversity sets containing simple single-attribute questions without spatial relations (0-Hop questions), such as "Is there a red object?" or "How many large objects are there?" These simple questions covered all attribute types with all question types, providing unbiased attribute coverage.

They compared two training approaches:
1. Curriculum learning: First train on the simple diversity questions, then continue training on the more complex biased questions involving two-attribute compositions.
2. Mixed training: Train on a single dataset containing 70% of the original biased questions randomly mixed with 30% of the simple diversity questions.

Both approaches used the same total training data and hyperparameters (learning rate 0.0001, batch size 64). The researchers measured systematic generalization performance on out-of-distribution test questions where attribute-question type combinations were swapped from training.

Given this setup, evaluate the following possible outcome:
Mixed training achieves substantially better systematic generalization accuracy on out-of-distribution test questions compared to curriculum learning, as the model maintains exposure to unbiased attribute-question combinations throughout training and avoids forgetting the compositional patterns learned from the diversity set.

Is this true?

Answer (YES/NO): YES